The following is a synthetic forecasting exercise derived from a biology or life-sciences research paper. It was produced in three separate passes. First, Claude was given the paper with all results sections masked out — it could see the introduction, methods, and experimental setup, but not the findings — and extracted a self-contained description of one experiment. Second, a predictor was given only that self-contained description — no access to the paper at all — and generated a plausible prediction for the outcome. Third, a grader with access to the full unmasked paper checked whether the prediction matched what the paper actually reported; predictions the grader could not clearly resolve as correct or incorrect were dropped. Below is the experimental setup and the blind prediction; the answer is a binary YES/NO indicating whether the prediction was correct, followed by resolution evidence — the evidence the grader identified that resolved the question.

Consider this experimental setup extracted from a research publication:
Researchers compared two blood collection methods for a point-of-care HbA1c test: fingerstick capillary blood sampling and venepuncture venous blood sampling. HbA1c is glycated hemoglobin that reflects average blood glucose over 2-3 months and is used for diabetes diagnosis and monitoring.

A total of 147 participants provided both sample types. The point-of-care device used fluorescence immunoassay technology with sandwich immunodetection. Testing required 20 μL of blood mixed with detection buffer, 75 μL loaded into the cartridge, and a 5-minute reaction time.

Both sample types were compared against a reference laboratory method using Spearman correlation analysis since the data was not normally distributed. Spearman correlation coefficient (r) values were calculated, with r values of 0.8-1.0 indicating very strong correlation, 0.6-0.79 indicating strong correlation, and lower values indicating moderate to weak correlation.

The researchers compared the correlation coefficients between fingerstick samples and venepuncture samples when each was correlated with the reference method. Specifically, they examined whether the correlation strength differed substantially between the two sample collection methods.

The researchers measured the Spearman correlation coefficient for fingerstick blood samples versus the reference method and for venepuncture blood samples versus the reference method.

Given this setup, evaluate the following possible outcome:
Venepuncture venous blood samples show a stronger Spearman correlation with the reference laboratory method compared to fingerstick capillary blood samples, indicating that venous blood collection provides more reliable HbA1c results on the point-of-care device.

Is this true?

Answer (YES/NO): YES